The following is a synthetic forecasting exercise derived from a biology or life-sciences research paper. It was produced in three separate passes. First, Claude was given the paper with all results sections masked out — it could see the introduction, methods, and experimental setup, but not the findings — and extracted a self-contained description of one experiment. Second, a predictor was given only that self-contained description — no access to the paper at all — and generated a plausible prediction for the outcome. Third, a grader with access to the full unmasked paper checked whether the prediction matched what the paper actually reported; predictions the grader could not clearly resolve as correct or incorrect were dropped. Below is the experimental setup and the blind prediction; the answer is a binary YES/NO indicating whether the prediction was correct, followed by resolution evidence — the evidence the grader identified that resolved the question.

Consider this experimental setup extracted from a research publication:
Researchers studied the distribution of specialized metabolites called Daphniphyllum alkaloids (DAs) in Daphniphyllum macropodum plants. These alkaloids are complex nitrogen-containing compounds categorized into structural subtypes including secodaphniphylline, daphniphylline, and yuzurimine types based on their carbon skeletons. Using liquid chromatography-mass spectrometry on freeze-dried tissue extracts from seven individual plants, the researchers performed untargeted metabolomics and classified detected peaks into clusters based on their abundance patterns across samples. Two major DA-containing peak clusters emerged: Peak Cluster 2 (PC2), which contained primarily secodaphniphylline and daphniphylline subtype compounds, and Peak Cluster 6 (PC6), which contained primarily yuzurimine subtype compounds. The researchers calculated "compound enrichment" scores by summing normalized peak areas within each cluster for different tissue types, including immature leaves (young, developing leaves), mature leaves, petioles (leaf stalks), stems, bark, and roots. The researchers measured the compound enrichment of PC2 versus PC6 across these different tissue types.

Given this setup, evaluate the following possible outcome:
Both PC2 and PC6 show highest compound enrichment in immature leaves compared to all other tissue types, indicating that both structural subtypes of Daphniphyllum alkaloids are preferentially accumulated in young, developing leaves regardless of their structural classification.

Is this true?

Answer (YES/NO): NO